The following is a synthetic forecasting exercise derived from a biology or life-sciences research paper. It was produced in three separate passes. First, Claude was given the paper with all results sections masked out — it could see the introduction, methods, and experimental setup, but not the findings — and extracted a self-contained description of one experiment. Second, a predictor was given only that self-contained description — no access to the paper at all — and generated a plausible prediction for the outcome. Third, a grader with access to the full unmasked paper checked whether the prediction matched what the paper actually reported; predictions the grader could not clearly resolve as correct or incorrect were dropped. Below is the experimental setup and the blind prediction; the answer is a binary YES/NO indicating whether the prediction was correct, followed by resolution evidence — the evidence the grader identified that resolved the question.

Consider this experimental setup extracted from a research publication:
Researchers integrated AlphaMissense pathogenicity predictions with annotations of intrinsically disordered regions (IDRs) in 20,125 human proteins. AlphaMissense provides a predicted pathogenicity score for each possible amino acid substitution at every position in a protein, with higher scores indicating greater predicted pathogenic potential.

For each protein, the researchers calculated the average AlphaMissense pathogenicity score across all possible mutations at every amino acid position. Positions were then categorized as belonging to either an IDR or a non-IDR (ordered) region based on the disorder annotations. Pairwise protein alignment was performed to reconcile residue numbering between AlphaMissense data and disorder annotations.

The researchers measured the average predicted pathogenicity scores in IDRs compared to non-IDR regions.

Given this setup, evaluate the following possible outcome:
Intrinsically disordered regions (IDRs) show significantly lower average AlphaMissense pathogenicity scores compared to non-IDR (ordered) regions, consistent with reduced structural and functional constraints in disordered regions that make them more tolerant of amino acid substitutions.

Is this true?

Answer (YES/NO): YES